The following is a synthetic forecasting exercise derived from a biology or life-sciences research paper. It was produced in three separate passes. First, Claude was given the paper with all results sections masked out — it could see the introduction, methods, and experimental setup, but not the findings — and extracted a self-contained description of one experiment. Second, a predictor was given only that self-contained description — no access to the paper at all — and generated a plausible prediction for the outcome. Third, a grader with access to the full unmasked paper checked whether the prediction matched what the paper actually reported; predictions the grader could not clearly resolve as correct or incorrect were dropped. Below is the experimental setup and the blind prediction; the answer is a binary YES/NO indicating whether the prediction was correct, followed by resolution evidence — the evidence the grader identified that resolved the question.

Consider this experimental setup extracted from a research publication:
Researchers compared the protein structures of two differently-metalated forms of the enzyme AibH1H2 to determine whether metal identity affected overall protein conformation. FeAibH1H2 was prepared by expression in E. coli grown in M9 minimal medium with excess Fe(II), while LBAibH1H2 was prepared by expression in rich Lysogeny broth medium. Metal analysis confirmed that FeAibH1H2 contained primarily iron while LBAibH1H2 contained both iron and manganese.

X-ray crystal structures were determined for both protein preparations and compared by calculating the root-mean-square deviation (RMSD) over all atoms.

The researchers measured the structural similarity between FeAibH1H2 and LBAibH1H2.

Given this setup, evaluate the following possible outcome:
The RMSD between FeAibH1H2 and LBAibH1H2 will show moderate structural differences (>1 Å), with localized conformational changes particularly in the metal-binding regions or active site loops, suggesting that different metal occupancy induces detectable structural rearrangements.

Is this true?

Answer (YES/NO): NO